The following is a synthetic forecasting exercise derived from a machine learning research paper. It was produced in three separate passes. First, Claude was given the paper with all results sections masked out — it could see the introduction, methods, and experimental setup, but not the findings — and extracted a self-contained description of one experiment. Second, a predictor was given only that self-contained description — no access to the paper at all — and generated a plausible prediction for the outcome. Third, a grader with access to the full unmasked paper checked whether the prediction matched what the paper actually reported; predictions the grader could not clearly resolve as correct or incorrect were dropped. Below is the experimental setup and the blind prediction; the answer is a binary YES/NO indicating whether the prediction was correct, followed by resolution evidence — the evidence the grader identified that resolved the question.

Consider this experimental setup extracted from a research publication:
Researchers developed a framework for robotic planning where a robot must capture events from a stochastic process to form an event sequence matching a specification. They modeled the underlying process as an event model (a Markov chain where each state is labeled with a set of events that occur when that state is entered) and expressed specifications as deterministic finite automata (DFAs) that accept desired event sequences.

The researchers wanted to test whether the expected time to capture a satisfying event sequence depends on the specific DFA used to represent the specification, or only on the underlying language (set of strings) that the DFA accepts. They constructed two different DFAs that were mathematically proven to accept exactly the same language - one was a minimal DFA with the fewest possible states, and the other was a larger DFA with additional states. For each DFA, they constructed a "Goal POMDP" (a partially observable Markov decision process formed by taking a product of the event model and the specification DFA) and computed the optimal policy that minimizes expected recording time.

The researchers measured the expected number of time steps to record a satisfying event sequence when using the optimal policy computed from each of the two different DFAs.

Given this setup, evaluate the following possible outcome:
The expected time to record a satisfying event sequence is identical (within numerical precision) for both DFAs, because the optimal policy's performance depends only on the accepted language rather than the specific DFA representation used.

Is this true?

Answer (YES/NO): YES